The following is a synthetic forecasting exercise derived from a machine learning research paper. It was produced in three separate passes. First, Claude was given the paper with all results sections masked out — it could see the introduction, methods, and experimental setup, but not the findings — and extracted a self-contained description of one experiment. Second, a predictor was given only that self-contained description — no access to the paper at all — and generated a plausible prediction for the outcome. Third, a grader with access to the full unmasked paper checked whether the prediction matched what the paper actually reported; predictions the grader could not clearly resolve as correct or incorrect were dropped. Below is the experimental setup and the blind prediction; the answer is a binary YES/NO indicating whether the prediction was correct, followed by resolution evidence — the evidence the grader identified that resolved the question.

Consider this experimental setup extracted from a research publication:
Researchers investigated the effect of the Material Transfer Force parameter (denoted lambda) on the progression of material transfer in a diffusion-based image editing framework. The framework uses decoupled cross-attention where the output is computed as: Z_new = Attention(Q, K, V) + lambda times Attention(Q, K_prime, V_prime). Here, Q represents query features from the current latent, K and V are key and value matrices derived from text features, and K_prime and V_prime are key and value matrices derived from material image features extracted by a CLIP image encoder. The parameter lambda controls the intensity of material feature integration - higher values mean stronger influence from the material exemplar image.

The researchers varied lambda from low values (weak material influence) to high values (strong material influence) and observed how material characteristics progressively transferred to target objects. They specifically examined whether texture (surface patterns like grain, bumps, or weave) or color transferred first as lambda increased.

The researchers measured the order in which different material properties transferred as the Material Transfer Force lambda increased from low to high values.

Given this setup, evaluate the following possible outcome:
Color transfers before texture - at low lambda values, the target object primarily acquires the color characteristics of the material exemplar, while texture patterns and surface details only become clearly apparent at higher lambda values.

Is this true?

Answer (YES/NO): NO